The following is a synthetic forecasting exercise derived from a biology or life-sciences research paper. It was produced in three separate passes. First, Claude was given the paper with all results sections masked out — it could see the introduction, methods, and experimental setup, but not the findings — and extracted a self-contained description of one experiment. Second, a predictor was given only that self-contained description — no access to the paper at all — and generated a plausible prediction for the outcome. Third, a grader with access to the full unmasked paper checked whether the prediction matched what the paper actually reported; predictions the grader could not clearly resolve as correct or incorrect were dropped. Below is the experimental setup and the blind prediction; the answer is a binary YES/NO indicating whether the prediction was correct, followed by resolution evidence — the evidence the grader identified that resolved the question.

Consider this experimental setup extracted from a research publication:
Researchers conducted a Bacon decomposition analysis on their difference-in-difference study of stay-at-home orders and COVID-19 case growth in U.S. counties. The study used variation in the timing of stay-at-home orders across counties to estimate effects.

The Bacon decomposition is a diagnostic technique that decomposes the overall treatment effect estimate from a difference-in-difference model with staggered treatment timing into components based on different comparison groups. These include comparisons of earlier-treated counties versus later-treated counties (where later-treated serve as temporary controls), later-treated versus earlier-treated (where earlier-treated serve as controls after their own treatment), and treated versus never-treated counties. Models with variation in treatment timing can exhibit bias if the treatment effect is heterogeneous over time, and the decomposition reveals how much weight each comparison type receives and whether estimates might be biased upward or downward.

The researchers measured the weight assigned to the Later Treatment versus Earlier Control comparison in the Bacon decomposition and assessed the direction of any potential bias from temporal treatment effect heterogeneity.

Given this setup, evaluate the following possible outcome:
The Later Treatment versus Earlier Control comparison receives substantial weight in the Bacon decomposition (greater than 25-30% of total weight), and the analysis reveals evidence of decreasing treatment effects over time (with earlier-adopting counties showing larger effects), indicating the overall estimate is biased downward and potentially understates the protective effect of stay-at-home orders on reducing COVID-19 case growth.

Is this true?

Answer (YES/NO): NO